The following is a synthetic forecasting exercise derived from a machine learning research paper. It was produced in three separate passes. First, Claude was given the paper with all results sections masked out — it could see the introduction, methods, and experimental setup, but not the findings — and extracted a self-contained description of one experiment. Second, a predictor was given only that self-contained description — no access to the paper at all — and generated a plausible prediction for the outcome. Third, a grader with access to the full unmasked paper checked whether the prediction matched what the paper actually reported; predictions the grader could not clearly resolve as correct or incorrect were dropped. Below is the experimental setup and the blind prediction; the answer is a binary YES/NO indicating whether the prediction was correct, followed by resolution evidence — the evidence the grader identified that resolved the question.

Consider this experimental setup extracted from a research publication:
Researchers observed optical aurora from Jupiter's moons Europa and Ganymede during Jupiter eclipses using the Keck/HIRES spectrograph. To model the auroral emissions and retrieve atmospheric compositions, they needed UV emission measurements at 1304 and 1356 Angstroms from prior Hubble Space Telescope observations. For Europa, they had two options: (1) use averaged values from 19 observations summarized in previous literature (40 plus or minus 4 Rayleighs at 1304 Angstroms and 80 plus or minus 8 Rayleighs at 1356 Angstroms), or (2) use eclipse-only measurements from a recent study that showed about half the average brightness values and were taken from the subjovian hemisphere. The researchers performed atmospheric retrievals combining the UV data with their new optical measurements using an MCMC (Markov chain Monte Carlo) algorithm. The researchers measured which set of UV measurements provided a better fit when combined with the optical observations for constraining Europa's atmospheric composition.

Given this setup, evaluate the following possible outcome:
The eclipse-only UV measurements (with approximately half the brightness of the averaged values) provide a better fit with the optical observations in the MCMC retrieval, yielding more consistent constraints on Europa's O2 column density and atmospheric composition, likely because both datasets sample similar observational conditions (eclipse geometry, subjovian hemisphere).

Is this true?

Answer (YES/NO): NO